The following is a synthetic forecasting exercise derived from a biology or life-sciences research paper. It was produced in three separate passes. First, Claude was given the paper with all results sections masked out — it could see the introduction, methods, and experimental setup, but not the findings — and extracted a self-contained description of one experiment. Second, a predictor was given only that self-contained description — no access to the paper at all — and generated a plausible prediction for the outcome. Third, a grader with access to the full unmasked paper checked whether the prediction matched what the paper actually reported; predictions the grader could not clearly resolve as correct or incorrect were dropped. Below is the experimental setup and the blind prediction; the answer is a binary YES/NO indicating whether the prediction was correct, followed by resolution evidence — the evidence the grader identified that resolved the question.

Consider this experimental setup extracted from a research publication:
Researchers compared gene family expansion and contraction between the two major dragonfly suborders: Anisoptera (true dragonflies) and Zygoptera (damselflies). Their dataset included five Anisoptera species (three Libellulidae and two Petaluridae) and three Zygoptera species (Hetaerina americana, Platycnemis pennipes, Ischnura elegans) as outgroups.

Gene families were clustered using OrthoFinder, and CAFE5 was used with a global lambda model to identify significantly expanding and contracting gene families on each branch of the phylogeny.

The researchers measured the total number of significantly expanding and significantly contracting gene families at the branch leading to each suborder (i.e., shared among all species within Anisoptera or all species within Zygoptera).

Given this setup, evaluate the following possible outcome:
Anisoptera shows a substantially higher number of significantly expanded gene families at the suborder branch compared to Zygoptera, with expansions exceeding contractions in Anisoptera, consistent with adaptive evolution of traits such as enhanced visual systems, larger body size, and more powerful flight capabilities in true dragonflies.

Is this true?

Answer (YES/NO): NO